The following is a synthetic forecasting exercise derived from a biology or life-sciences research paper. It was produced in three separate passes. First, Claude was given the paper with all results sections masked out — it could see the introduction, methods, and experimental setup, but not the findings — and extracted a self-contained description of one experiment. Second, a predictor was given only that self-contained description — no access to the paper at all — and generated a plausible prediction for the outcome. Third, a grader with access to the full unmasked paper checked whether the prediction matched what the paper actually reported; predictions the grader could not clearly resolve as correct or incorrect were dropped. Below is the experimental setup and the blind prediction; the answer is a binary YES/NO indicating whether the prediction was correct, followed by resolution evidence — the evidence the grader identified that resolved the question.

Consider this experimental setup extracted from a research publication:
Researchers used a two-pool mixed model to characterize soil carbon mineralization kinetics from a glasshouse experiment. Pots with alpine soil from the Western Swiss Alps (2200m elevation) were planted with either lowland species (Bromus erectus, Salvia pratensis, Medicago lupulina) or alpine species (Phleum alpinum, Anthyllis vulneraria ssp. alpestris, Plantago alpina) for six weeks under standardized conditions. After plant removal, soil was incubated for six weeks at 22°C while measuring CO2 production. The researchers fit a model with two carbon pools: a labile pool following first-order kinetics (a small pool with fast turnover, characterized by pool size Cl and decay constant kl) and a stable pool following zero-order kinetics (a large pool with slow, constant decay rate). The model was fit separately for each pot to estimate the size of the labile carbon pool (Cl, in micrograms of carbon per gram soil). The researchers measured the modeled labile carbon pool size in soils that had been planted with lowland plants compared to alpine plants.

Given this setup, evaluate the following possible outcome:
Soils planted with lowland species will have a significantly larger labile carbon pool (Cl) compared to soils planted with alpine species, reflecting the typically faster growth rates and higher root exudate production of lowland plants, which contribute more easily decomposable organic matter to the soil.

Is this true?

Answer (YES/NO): YES